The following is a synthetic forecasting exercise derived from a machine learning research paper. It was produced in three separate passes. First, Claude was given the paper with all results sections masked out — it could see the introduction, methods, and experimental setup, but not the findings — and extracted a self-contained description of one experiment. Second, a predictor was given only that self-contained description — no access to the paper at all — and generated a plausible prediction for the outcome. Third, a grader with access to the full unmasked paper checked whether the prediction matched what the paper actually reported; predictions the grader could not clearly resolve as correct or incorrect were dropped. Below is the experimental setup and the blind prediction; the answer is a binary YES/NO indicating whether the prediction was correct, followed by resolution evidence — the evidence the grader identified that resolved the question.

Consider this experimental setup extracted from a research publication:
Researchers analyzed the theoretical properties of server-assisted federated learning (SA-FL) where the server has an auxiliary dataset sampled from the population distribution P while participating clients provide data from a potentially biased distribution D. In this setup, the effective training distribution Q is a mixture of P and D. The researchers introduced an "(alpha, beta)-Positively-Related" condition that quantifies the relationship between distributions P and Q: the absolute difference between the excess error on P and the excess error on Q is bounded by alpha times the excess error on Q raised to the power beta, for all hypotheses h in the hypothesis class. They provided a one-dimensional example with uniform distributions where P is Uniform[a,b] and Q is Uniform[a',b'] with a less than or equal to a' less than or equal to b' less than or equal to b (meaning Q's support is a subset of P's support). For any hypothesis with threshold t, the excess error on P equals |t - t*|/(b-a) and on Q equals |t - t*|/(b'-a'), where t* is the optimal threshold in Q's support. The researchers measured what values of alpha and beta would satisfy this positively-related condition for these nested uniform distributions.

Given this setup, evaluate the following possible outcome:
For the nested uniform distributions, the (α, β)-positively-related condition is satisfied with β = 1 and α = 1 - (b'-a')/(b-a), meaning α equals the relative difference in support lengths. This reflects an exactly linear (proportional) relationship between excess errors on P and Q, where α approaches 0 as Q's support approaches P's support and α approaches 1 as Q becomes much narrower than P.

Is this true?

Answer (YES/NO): YES